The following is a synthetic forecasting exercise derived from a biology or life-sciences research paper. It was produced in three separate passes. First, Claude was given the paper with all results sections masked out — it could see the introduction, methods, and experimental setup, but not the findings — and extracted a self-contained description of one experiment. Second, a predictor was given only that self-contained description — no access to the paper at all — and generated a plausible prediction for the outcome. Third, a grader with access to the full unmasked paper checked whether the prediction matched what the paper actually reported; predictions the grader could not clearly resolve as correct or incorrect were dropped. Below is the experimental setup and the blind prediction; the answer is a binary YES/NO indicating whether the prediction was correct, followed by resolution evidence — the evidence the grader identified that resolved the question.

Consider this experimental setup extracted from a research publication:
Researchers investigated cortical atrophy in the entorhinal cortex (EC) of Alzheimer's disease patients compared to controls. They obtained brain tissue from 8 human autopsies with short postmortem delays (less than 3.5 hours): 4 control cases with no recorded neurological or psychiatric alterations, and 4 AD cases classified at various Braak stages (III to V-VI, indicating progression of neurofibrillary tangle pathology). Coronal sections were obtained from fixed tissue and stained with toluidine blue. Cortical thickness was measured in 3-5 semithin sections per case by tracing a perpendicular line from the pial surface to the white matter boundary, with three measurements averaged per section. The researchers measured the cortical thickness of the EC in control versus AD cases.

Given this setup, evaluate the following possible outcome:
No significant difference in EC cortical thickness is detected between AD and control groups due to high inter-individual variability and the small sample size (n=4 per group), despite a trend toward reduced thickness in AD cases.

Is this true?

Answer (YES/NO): YES